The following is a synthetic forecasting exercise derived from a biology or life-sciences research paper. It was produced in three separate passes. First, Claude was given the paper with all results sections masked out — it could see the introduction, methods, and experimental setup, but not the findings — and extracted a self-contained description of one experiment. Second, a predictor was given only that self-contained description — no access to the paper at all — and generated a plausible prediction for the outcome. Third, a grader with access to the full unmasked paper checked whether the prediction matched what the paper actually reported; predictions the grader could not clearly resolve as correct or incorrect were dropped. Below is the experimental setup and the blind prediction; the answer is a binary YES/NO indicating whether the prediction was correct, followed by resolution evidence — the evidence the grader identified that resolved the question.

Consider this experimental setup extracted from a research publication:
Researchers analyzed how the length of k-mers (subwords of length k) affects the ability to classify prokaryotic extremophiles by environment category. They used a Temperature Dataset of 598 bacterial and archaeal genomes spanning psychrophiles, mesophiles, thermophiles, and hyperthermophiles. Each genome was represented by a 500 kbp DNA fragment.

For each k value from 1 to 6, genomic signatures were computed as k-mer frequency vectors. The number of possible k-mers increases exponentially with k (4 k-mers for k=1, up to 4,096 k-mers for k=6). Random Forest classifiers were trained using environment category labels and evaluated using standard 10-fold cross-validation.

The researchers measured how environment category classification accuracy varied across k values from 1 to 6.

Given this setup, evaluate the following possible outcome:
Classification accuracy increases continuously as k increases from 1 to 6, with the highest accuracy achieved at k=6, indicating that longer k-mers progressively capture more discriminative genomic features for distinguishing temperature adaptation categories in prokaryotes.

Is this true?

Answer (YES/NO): YES